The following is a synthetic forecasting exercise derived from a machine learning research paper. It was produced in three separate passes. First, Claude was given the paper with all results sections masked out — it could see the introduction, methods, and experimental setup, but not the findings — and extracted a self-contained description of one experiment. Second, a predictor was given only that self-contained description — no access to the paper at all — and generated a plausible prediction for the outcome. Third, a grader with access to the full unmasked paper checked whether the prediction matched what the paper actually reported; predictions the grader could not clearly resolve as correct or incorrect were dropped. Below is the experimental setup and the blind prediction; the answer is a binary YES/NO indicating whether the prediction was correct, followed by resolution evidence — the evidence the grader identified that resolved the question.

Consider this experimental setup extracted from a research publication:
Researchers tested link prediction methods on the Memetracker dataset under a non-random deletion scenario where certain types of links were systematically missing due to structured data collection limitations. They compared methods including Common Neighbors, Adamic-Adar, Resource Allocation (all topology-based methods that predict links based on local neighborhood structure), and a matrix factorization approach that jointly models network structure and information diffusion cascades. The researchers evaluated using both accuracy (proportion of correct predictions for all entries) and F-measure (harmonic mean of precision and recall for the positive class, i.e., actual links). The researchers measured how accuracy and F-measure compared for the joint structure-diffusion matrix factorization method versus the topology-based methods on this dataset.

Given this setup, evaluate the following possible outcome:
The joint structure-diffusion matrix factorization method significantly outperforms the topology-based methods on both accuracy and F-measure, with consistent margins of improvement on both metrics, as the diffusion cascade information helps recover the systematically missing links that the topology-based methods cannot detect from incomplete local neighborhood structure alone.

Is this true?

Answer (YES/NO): NO